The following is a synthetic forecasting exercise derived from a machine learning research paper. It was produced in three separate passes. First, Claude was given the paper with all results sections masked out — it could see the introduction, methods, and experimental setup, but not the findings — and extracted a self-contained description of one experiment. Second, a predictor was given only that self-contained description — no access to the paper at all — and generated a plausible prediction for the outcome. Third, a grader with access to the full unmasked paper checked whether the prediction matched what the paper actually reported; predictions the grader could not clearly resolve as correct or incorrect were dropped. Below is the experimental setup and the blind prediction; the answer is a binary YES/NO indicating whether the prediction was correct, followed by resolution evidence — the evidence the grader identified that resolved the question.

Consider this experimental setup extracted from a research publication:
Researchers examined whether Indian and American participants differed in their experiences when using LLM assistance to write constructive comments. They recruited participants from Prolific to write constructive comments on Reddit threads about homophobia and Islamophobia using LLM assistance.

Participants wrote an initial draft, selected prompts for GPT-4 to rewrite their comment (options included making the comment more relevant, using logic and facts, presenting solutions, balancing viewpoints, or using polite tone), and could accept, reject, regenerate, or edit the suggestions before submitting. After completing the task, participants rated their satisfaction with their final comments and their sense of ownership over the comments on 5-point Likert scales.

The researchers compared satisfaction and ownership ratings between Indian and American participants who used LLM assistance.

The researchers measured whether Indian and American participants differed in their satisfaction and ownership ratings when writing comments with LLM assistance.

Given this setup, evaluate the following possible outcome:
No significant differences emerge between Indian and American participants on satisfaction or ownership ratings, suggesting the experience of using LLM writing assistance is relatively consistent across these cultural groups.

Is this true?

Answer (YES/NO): NO